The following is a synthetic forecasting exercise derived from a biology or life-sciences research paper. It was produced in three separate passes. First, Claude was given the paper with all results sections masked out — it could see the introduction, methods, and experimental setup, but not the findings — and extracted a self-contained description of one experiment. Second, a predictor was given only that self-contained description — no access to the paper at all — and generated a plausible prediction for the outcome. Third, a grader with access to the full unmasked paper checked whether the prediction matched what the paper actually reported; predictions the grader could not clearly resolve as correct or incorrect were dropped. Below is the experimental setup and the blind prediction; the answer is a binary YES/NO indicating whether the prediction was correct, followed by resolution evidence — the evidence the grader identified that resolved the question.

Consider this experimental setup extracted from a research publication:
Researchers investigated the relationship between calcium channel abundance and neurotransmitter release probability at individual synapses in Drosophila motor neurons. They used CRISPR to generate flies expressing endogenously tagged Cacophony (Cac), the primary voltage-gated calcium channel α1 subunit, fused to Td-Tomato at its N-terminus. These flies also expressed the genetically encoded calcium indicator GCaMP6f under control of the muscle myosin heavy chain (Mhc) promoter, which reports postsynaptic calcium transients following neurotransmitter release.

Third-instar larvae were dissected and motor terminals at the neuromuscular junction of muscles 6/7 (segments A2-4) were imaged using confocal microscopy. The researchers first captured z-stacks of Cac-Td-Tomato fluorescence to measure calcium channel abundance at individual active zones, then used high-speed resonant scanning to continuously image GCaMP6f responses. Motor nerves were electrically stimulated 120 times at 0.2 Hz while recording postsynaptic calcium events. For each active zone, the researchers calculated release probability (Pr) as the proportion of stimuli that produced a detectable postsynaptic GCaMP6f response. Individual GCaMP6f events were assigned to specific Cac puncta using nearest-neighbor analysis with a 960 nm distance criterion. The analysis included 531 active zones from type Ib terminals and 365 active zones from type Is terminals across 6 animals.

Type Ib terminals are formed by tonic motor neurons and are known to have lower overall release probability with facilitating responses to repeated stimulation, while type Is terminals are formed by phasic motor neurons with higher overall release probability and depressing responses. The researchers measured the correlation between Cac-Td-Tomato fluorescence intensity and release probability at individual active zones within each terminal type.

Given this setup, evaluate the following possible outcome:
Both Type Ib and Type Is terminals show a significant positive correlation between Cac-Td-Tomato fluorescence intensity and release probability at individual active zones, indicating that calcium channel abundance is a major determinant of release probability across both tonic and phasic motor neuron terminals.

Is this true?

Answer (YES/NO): YES